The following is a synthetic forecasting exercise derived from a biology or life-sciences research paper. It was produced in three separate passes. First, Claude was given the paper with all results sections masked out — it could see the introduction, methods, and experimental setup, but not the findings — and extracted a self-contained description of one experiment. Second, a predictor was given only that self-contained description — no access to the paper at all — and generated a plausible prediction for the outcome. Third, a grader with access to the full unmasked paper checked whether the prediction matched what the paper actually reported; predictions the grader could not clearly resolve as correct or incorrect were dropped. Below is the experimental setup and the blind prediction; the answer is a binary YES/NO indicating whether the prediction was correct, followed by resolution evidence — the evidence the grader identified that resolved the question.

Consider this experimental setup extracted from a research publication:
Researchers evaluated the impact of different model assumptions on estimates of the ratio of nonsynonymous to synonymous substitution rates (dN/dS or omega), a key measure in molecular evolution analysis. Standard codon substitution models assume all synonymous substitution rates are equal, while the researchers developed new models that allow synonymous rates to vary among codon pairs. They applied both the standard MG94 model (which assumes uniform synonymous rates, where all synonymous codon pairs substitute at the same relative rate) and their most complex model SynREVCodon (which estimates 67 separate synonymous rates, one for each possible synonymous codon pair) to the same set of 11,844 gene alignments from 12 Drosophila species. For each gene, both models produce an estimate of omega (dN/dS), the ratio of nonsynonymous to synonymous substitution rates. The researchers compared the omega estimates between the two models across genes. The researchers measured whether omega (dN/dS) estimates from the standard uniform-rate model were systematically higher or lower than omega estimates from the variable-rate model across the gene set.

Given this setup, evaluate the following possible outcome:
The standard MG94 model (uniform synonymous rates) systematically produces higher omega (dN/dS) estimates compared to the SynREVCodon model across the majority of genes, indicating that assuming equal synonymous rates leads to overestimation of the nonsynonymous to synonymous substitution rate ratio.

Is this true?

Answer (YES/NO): YES